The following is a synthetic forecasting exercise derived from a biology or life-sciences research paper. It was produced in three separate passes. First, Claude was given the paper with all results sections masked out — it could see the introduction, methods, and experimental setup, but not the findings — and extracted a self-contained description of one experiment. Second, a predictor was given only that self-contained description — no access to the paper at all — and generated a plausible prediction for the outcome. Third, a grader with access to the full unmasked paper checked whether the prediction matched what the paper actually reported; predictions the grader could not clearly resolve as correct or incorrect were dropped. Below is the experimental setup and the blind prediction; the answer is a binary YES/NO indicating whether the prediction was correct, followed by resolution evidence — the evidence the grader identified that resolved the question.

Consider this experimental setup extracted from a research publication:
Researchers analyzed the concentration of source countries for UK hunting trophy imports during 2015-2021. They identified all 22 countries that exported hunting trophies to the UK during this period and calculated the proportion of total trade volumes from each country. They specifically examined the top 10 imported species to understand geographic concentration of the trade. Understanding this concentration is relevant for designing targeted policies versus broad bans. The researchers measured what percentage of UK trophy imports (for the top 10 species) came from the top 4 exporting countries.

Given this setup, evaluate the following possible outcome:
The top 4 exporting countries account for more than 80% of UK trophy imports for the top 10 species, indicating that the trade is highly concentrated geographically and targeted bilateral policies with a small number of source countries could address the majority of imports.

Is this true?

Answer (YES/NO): YES